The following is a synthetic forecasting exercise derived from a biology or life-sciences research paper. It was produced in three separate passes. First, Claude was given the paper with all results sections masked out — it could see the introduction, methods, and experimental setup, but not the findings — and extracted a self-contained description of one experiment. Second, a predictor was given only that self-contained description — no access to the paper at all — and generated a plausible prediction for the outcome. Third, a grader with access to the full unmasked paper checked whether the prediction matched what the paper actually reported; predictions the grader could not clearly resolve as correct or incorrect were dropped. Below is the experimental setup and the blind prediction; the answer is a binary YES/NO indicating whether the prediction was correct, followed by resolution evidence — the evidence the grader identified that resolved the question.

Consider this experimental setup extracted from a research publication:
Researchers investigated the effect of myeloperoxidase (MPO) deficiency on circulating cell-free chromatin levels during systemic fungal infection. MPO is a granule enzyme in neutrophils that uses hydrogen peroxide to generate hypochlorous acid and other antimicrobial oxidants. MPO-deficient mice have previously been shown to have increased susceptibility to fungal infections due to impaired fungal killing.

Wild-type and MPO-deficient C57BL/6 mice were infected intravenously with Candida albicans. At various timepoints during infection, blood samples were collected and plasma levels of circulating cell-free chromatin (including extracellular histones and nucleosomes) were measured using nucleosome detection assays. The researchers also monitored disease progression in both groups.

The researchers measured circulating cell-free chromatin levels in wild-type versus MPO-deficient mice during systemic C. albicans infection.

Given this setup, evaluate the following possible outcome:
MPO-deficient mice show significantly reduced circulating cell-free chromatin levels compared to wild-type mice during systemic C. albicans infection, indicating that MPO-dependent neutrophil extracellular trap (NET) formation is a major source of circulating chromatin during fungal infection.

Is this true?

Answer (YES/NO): NO